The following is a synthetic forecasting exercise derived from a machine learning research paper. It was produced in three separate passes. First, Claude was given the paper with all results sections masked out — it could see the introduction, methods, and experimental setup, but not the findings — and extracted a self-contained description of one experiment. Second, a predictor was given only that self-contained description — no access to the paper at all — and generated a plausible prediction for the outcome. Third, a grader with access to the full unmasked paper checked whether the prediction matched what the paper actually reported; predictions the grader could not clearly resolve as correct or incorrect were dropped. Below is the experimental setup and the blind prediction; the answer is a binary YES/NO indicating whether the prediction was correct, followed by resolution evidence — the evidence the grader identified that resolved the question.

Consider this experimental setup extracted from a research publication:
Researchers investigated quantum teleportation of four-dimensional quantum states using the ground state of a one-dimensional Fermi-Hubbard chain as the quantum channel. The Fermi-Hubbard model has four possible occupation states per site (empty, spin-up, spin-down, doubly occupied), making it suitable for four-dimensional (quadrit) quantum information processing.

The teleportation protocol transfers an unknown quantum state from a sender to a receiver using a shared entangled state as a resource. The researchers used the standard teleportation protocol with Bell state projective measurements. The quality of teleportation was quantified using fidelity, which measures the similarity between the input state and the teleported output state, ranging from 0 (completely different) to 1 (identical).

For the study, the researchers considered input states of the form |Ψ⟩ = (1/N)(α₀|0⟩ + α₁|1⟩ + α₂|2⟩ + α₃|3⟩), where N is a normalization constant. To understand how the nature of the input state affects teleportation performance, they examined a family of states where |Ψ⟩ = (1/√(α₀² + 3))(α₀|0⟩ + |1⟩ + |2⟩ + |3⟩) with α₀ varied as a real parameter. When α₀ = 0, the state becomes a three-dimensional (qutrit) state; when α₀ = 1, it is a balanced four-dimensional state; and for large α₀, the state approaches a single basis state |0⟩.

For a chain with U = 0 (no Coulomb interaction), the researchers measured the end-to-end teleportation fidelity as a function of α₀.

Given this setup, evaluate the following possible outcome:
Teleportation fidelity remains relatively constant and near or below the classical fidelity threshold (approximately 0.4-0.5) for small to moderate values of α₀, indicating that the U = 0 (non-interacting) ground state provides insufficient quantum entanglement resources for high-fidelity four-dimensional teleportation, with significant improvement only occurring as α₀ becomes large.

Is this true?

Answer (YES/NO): NO